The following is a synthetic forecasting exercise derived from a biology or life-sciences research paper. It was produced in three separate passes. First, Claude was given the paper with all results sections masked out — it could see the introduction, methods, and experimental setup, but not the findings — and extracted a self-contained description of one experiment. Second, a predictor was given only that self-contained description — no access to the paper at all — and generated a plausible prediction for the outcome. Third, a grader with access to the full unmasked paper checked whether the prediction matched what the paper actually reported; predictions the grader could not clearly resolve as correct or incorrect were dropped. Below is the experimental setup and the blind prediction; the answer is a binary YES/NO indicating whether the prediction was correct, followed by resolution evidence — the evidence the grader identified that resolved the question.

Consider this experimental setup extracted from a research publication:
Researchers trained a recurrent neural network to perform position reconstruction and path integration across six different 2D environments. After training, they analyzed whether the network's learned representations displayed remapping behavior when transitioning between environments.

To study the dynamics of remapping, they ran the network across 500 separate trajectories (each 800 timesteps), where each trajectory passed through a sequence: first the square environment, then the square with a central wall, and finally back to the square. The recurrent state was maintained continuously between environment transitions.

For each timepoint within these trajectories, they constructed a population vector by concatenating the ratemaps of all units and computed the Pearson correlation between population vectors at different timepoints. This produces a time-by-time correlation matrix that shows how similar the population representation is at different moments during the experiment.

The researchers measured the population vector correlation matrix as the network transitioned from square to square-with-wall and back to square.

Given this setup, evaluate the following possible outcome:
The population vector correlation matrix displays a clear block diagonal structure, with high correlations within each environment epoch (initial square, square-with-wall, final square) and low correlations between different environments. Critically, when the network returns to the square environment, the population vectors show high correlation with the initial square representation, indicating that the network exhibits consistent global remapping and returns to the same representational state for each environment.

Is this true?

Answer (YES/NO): YES